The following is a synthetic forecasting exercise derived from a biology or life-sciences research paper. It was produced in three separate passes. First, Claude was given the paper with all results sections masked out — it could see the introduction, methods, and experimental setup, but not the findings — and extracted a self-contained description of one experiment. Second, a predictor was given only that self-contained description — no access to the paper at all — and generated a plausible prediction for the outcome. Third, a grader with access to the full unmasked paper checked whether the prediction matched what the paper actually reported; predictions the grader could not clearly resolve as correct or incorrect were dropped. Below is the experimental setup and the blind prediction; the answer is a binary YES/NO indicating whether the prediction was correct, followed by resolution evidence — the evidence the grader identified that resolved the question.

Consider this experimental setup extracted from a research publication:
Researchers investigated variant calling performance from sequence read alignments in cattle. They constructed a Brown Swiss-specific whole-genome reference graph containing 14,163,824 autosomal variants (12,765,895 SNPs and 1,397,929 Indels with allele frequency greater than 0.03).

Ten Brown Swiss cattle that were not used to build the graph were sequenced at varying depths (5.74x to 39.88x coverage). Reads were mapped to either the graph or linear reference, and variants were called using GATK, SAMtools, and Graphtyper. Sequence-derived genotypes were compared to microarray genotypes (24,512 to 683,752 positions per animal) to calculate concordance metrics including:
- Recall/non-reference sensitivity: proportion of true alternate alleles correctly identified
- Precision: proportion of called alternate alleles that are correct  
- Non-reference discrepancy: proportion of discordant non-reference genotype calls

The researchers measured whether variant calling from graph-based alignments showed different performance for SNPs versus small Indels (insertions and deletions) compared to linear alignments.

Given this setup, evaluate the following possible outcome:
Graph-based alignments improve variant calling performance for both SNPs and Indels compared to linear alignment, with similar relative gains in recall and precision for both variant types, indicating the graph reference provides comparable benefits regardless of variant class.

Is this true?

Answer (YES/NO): NO